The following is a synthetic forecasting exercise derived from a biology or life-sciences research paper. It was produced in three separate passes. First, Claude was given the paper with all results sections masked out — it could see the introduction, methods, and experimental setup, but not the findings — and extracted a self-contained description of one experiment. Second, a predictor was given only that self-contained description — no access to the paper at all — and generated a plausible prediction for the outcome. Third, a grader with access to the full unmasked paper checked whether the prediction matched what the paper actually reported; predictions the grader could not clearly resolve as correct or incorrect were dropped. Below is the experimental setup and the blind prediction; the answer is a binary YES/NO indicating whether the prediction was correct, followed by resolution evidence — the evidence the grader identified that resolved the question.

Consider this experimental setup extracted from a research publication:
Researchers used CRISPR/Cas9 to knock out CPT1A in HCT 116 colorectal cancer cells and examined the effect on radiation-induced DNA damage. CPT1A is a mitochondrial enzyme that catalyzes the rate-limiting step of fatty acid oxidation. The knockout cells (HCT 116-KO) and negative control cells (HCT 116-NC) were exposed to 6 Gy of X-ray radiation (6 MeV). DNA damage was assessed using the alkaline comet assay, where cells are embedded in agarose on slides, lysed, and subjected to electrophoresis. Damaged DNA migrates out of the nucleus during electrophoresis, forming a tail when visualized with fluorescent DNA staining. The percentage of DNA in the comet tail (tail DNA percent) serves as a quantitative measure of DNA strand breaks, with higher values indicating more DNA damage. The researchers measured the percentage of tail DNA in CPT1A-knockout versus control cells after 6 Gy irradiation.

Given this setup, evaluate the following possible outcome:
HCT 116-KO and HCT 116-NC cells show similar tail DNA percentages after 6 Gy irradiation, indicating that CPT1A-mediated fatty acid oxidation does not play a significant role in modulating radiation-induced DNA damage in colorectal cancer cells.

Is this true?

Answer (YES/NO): NO